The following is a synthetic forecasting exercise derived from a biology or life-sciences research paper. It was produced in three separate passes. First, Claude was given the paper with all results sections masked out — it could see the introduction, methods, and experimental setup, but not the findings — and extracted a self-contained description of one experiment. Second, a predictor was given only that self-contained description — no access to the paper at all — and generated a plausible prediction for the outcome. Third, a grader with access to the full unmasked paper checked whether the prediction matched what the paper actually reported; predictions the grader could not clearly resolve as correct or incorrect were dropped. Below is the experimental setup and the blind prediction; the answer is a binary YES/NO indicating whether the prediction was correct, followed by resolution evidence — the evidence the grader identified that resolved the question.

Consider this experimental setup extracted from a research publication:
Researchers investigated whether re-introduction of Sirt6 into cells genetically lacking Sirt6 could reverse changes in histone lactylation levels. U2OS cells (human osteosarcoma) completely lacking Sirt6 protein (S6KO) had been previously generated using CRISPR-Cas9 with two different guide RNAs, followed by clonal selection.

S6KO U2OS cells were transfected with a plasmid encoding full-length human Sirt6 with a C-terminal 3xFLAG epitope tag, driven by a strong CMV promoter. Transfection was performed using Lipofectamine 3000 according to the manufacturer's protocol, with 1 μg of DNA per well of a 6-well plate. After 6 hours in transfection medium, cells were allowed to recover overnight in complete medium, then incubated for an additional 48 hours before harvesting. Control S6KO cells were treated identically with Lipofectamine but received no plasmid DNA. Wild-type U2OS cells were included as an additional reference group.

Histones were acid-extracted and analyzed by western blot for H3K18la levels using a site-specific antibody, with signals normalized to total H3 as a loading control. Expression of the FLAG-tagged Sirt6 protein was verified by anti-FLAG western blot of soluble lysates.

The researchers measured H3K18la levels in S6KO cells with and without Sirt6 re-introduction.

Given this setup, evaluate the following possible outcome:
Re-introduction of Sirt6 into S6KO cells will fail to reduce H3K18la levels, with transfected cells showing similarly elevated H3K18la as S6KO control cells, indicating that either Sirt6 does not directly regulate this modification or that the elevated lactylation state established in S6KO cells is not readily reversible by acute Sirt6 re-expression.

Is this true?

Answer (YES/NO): NO